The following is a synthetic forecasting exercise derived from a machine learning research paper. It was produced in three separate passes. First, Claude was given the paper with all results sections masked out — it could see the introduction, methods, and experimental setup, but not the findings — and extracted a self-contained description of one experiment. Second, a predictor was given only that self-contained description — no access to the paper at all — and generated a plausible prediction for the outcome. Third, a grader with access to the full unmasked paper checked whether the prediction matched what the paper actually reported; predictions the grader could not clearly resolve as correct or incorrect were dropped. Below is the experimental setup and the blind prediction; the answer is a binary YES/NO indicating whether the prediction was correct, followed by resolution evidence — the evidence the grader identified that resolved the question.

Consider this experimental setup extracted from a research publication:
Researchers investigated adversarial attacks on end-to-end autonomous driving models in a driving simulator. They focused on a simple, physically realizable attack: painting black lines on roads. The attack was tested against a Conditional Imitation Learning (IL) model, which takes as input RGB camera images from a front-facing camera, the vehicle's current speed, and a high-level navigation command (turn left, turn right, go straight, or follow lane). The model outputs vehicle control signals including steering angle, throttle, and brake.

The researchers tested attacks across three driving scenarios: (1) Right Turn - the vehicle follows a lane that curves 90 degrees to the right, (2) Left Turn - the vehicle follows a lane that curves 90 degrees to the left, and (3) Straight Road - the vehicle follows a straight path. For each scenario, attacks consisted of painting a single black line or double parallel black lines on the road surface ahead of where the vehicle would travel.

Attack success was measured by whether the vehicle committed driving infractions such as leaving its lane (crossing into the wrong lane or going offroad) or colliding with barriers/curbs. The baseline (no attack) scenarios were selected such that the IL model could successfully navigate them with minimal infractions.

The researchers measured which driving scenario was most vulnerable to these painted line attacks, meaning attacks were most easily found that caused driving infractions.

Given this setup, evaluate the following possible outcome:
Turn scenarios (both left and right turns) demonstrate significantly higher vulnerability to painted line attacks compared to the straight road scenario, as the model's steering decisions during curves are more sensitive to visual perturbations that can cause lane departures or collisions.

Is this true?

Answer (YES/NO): NO